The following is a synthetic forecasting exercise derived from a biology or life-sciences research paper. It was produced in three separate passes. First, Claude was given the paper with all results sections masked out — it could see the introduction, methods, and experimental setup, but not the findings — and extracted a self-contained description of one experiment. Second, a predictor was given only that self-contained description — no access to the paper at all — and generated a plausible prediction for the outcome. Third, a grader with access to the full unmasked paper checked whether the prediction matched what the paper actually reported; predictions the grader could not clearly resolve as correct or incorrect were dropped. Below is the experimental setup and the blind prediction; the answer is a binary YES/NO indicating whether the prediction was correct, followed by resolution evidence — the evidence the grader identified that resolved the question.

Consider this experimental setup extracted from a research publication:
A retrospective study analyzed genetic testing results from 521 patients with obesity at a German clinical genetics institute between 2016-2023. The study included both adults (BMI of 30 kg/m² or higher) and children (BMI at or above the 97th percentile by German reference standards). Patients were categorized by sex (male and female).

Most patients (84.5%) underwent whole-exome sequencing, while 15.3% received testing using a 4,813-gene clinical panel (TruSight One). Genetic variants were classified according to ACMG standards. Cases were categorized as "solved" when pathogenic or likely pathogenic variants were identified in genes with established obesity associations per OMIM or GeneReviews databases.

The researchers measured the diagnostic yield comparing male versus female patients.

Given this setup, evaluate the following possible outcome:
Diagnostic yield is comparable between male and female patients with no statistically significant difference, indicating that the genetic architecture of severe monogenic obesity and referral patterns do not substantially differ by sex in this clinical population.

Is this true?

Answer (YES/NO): YES